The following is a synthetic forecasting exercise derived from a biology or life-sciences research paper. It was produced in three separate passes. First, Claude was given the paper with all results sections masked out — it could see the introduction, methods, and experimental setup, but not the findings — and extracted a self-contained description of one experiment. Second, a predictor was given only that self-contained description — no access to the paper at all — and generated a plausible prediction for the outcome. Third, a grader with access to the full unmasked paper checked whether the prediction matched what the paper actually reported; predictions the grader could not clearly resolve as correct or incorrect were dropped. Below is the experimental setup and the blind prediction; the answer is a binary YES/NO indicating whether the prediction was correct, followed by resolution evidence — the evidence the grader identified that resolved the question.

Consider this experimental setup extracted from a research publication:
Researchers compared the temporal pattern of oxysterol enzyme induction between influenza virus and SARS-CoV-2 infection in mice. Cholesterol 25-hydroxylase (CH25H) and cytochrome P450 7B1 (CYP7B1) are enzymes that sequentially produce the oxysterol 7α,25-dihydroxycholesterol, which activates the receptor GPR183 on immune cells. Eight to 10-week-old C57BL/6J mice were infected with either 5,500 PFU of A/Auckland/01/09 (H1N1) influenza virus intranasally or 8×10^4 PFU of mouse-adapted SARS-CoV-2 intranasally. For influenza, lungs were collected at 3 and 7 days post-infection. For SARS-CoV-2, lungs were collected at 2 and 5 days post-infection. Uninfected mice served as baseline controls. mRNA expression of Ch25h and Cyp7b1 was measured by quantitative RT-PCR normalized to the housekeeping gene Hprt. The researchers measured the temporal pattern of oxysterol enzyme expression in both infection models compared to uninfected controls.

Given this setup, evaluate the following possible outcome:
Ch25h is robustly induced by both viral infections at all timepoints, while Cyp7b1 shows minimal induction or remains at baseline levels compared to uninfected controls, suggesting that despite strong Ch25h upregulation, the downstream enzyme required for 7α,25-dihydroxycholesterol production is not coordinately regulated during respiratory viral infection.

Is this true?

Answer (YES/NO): NO